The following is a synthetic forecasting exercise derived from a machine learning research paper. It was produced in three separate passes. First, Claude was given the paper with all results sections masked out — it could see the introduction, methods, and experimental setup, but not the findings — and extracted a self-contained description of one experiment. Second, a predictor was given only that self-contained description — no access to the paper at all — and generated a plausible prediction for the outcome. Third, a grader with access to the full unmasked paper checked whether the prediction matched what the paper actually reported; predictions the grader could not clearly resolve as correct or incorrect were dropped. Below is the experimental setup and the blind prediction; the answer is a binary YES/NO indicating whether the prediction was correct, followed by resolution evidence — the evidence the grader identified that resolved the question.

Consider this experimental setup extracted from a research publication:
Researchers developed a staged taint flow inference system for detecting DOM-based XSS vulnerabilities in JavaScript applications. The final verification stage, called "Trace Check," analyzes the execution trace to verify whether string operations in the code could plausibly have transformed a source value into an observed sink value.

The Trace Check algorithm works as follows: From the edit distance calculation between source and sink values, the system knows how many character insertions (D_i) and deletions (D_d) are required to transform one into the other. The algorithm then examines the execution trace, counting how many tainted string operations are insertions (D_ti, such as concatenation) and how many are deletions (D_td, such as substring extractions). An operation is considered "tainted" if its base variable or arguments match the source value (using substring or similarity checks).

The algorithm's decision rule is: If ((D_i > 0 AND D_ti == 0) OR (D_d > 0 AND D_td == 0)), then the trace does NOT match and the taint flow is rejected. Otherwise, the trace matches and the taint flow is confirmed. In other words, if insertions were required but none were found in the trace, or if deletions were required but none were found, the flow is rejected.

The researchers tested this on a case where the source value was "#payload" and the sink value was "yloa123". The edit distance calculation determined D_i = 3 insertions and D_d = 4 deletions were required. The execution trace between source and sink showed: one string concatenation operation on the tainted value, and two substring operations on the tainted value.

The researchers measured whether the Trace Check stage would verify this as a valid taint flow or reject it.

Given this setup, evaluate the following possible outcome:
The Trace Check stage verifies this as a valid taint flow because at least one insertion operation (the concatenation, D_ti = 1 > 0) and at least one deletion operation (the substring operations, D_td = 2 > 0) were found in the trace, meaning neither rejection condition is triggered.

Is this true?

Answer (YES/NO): YES